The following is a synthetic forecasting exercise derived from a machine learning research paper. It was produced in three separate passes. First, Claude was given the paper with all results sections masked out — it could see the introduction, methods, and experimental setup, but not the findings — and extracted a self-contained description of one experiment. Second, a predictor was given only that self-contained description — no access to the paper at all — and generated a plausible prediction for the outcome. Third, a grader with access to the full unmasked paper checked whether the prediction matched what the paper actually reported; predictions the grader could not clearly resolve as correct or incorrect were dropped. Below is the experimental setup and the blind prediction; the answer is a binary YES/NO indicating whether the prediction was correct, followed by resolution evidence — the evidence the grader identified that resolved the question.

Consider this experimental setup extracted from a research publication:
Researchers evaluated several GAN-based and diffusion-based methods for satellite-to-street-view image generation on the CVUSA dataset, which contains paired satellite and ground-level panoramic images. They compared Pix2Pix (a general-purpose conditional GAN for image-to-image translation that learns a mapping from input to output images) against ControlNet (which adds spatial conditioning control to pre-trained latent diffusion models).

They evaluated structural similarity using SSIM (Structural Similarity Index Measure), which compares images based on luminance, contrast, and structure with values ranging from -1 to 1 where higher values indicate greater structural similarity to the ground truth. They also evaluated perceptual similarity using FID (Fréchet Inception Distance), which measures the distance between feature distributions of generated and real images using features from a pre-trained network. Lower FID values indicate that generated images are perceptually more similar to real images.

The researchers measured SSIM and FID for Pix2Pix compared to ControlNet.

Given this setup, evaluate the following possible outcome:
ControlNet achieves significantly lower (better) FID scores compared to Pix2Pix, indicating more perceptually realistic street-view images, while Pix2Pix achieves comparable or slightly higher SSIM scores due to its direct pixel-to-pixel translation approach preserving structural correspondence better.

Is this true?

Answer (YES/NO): YES